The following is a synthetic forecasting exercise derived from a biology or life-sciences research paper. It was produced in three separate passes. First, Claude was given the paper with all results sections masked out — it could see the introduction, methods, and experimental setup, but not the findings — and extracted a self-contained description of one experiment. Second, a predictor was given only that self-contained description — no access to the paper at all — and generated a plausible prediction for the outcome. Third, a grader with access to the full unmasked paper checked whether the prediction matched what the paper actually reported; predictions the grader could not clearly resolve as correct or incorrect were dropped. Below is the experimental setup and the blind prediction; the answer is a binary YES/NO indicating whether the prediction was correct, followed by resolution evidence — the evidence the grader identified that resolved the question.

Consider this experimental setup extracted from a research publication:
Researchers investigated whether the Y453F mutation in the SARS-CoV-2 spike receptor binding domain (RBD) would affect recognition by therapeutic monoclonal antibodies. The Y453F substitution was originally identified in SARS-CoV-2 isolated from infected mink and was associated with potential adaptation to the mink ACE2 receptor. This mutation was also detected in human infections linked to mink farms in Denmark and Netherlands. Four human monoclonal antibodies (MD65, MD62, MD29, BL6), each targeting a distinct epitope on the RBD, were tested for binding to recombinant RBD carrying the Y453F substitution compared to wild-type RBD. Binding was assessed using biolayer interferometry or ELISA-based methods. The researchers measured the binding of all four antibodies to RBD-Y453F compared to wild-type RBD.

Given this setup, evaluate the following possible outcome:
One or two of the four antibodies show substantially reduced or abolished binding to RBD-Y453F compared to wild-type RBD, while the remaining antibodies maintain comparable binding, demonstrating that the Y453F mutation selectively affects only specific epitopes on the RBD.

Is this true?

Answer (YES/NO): NO